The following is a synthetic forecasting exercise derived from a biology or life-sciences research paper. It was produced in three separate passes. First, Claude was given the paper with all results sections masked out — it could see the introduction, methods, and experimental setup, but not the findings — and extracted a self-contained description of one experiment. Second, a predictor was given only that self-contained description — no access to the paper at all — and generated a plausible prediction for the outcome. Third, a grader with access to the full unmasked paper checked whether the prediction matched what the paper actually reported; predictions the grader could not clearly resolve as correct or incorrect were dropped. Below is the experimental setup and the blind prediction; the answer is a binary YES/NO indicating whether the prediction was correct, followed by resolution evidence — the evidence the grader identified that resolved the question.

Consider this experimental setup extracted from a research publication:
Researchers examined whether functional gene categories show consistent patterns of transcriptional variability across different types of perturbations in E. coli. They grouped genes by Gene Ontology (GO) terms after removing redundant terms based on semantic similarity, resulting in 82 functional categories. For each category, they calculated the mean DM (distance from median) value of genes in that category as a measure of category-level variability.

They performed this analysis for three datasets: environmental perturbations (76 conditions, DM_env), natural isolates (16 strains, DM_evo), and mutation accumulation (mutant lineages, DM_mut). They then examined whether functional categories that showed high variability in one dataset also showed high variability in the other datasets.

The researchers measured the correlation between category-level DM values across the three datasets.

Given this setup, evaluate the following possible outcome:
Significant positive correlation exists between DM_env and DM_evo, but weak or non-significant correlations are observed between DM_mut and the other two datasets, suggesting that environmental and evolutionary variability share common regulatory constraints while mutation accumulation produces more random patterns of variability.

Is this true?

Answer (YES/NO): NO